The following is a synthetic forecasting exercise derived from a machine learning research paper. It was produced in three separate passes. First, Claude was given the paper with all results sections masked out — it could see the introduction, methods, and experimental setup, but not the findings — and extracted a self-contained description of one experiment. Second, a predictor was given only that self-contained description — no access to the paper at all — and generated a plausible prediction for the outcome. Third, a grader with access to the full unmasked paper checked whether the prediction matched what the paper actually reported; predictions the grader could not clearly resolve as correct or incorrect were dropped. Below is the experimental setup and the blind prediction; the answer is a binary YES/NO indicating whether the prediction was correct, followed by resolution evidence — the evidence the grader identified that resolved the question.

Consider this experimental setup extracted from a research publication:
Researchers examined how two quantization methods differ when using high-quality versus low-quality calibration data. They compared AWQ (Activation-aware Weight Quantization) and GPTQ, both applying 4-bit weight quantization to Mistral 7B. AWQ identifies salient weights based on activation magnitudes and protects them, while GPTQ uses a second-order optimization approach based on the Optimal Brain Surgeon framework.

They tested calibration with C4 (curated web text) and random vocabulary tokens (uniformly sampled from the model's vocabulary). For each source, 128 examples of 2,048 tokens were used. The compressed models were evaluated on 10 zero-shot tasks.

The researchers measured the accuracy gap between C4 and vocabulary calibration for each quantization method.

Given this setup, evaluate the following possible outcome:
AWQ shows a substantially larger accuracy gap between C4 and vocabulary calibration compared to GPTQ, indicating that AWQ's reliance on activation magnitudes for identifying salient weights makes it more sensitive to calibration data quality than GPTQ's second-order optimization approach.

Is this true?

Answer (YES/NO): NO